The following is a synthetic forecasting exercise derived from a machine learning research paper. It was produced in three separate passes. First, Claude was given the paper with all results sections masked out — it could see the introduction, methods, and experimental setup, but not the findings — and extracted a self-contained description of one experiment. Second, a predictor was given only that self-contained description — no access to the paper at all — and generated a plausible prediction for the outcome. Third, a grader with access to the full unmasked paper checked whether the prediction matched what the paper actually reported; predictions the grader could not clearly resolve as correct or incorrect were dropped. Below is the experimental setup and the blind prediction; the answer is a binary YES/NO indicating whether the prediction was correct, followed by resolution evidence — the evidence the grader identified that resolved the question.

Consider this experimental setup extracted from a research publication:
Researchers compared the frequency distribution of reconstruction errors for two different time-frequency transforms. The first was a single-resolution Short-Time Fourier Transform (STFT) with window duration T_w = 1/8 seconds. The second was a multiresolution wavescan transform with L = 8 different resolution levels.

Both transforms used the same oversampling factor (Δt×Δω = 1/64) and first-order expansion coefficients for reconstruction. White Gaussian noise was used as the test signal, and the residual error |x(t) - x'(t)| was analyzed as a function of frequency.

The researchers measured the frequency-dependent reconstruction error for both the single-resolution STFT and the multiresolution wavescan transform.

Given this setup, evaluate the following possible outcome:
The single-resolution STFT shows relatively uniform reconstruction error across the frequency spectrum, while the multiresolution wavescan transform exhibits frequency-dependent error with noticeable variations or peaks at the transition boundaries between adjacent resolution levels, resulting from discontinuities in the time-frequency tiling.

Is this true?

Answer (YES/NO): NO